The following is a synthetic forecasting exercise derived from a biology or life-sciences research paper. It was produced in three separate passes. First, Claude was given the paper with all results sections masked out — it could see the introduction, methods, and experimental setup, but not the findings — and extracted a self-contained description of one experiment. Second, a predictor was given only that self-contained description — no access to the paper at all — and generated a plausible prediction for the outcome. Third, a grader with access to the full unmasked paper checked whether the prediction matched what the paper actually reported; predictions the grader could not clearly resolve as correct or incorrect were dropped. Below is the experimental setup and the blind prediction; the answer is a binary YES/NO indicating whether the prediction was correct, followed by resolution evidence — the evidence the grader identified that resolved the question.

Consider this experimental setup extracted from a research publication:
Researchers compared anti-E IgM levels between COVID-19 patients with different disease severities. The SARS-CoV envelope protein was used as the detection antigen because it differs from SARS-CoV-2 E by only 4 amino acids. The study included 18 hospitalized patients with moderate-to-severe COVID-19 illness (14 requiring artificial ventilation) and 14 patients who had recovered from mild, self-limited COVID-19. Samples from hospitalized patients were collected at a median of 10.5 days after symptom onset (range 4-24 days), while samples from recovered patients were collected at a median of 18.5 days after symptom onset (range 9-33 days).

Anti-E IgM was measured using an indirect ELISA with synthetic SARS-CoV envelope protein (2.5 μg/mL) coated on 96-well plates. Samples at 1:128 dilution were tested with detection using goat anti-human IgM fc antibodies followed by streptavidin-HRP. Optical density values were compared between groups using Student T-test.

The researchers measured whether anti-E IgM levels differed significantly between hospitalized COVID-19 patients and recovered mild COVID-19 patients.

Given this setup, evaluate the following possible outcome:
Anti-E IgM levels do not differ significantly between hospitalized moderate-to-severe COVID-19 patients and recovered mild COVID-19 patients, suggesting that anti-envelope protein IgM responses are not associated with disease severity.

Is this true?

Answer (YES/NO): YES